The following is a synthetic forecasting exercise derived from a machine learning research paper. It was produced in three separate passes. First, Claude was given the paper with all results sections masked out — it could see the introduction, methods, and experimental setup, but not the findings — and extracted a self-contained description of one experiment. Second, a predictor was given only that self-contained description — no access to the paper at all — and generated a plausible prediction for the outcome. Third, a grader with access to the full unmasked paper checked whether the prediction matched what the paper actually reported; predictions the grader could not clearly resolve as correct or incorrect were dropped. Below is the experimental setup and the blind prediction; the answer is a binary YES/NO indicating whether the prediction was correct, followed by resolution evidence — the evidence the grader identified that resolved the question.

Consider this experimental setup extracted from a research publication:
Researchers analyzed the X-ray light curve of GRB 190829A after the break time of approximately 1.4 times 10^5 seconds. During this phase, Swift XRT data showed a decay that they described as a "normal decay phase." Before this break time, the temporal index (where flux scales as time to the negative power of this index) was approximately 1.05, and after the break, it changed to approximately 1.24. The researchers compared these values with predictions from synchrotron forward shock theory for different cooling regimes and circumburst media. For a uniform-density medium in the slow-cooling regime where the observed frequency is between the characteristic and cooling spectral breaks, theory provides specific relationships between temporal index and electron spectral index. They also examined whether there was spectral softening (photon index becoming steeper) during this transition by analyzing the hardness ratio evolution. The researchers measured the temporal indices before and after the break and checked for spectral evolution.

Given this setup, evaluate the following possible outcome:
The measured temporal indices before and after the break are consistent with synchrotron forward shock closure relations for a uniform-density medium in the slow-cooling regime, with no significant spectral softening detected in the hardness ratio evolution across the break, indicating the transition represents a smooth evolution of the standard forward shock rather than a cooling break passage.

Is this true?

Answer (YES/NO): NO